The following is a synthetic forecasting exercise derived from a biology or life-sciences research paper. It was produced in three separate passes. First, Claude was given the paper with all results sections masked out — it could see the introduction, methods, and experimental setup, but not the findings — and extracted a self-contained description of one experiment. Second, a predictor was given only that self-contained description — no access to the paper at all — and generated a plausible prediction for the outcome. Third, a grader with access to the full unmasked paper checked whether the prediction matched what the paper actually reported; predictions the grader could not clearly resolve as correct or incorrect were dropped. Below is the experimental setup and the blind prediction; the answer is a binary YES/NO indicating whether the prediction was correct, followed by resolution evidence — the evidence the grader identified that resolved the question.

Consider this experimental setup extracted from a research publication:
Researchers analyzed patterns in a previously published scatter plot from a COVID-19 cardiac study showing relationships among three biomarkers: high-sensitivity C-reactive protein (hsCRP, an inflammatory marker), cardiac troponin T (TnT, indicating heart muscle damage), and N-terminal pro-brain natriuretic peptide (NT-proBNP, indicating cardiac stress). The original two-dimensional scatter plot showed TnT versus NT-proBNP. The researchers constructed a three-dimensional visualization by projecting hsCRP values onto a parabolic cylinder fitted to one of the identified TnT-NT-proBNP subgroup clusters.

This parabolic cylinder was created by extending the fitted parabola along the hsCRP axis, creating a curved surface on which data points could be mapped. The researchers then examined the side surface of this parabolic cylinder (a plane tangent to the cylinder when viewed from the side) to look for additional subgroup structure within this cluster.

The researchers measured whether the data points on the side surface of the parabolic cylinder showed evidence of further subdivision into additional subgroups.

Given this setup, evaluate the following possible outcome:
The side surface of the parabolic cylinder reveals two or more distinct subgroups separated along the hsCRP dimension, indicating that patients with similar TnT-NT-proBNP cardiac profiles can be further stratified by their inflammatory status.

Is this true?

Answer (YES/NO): YES